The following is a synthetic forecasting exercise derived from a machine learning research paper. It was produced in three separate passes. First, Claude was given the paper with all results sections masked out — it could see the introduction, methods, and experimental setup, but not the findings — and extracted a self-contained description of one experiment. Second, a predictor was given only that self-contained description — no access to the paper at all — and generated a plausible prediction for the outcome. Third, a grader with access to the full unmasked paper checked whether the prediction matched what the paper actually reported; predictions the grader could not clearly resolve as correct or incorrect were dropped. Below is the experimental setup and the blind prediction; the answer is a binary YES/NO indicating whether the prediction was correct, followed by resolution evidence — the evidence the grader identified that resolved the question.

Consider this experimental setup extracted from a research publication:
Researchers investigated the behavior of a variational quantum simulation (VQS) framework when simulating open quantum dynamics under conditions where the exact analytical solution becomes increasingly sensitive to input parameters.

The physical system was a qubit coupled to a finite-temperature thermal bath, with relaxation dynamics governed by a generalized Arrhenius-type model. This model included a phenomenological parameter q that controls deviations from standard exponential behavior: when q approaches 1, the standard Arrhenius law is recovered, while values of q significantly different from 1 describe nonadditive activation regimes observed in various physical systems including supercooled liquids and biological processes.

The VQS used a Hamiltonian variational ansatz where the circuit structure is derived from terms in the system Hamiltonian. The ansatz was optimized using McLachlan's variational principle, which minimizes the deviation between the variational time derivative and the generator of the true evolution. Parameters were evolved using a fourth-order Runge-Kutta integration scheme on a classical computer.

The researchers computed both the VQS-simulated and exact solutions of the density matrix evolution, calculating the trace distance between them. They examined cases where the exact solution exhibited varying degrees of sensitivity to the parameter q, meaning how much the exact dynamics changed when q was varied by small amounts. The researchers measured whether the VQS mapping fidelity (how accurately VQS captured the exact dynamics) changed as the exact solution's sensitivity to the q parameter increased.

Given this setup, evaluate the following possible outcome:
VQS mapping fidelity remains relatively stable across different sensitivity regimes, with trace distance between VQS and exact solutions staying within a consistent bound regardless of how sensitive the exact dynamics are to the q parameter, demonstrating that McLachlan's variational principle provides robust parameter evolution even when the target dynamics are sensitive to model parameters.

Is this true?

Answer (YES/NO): YES